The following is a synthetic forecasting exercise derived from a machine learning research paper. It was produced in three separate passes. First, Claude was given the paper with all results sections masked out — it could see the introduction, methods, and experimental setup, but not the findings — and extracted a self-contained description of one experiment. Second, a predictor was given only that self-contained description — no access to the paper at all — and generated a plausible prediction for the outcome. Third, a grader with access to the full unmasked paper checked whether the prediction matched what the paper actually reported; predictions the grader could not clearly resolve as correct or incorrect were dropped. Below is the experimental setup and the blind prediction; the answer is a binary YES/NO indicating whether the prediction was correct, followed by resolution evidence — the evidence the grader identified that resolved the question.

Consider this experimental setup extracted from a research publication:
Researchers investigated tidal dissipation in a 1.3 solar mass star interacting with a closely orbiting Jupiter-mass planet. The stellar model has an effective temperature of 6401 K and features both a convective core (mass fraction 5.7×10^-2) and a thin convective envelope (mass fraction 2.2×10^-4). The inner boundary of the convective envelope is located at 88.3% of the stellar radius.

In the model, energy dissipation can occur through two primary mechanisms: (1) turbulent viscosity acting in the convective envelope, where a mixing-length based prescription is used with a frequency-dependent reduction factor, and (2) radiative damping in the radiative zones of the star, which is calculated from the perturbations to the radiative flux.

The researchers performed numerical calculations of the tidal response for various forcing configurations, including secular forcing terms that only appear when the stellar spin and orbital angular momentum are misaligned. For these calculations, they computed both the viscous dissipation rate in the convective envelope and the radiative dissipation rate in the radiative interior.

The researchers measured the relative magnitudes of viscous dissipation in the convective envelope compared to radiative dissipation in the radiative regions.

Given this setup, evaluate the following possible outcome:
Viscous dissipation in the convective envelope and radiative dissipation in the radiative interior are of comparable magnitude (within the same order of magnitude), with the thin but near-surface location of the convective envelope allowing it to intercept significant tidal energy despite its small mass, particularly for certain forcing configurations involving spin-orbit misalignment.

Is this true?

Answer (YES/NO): NO